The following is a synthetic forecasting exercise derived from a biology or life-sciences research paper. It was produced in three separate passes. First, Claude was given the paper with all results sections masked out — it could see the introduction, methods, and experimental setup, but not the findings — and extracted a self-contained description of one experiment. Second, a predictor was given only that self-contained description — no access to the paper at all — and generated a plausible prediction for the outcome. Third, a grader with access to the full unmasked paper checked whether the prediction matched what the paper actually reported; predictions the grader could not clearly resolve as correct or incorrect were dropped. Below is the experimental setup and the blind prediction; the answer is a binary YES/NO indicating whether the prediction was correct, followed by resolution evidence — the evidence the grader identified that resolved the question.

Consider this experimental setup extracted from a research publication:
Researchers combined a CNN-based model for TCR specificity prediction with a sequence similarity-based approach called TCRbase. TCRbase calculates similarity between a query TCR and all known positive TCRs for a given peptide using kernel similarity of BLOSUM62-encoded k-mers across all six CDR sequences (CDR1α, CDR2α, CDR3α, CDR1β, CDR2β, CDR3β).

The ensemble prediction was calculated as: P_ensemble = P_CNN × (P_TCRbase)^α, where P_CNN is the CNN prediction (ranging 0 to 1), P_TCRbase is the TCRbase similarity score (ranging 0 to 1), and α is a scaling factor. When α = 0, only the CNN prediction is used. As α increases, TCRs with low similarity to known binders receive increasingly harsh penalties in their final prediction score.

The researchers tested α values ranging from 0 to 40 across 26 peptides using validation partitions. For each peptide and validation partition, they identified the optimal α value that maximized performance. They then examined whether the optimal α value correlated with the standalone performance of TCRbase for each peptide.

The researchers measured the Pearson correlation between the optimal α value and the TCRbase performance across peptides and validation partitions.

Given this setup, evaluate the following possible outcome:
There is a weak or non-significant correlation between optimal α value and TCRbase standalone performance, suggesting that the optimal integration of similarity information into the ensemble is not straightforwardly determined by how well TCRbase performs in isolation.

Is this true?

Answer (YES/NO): NO